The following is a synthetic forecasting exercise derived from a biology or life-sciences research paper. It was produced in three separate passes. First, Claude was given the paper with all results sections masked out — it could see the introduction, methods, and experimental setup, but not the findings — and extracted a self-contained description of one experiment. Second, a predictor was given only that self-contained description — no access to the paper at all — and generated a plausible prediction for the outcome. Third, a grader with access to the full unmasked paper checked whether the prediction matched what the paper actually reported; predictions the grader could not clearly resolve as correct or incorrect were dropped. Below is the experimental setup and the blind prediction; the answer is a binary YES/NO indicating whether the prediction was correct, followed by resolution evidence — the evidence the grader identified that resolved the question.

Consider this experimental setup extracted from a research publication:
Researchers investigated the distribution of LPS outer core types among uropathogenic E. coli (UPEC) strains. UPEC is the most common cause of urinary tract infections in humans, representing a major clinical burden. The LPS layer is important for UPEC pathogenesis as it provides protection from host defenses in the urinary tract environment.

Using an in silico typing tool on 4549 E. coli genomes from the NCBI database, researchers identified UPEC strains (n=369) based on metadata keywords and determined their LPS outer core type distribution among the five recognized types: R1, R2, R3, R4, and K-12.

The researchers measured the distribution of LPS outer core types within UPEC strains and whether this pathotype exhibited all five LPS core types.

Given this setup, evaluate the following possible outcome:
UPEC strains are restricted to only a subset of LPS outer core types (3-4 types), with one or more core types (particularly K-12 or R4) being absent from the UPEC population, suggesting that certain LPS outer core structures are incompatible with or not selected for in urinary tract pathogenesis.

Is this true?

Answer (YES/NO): NO